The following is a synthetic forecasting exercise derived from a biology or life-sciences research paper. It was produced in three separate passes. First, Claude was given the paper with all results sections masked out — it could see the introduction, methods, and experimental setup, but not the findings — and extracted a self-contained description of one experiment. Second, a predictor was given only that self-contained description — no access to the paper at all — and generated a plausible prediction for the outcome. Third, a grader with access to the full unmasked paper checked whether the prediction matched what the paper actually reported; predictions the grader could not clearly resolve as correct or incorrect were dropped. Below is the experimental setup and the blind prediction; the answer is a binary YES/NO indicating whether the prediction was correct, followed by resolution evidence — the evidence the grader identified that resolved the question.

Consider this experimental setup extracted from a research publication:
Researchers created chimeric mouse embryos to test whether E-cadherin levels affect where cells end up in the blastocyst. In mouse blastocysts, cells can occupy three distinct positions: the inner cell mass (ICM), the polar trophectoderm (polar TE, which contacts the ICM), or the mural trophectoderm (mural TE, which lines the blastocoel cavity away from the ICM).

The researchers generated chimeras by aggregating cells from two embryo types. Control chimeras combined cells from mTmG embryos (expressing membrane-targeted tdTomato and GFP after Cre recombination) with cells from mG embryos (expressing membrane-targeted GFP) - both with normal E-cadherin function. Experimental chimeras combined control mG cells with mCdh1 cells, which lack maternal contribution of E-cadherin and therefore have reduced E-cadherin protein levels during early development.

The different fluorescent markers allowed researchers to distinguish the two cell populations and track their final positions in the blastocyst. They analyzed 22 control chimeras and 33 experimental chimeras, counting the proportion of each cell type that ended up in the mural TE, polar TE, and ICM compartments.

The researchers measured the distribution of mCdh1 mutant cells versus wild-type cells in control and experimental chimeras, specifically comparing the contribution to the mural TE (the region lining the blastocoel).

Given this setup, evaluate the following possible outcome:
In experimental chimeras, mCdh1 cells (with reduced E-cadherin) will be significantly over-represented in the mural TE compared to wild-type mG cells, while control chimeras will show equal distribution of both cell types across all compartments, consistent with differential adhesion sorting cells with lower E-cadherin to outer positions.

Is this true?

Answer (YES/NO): YES